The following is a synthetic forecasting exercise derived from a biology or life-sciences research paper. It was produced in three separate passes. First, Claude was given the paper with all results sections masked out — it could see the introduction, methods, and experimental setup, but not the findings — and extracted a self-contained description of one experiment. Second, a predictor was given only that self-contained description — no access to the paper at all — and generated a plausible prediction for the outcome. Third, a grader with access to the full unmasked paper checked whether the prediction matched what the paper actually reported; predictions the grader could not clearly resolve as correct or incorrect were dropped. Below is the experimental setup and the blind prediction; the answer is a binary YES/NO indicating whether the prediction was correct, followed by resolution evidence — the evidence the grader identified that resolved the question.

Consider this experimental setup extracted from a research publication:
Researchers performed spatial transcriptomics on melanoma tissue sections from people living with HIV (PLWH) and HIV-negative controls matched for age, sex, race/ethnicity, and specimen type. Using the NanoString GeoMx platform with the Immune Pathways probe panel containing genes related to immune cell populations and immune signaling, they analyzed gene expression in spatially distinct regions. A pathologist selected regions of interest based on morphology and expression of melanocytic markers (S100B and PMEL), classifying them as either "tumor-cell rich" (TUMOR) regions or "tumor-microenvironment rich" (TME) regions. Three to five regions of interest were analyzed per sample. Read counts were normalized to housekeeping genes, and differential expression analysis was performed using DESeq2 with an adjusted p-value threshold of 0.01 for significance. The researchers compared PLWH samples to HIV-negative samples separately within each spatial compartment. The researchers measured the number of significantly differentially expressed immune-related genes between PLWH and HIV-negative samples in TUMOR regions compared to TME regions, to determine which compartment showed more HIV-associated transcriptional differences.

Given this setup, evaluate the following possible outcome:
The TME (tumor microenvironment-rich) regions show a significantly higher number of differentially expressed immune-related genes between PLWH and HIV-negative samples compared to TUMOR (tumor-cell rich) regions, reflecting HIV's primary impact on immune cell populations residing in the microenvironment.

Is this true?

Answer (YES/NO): NO